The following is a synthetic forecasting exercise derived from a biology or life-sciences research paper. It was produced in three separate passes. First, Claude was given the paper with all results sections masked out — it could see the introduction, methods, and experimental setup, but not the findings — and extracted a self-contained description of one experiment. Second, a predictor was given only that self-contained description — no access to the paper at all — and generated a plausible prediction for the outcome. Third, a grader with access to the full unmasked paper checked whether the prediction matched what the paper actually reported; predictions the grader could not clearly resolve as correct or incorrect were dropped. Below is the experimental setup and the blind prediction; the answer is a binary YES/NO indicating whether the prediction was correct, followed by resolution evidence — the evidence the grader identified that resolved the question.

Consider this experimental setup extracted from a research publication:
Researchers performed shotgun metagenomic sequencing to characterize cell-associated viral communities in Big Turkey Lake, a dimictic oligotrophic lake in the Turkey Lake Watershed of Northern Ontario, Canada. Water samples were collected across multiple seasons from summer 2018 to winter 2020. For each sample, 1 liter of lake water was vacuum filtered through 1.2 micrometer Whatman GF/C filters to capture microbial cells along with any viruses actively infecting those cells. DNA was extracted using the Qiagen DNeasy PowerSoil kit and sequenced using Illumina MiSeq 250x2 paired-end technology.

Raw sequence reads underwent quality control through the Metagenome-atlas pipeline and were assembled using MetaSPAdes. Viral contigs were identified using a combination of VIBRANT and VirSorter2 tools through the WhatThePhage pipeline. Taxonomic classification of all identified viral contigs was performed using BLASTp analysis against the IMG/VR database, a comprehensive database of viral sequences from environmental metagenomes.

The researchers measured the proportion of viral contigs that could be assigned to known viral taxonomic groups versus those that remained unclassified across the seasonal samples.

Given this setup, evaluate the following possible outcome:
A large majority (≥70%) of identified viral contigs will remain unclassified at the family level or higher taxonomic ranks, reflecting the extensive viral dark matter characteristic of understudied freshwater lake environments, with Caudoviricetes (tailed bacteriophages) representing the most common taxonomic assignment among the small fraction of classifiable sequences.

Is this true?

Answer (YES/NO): NO